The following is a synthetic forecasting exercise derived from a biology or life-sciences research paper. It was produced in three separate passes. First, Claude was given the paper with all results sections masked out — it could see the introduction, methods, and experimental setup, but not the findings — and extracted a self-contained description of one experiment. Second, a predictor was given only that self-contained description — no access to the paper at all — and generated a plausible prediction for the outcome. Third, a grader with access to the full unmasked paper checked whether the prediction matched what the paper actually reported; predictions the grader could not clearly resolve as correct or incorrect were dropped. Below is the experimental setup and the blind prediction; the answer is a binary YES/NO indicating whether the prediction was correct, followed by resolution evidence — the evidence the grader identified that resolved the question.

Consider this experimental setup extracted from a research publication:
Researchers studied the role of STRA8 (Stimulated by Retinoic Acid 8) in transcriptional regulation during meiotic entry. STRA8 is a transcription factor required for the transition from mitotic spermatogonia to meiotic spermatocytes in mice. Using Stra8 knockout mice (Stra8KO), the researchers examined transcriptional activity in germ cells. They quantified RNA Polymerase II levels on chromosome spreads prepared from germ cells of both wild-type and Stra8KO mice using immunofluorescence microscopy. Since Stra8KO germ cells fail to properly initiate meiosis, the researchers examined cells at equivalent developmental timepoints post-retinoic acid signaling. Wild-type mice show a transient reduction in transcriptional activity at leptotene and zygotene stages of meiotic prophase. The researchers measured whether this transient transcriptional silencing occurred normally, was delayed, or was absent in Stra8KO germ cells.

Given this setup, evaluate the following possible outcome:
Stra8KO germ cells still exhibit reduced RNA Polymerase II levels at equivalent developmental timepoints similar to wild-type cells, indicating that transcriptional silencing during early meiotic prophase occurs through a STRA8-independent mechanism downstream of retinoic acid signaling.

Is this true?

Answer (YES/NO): NO